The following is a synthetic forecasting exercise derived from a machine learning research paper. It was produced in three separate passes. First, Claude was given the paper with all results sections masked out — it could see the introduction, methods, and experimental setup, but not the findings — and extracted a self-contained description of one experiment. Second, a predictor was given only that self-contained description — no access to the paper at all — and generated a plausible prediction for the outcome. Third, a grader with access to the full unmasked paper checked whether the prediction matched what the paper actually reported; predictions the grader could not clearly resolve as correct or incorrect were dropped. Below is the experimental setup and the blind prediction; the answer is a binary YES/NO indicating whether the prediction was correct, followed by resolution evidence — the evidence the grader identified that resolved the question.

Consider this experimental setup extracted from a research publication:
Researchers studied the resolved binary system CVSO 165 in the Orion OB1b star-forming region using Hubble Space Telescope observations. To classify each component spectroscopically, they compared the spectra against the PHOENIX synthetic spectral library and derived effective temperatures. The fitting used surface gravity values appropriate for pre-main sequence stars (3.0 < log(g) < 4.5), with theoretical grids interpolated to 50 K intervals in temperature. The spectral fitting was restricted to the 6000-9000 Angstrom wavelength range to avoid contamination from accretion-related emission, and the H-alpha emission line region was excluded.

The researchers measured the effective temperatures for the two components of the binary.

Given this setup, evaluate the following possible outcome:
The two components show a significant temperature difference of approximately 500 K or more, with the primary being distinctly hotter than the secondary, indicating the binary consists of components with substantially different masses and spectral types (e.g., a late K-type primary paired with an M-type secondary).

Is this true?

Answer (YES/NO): NO